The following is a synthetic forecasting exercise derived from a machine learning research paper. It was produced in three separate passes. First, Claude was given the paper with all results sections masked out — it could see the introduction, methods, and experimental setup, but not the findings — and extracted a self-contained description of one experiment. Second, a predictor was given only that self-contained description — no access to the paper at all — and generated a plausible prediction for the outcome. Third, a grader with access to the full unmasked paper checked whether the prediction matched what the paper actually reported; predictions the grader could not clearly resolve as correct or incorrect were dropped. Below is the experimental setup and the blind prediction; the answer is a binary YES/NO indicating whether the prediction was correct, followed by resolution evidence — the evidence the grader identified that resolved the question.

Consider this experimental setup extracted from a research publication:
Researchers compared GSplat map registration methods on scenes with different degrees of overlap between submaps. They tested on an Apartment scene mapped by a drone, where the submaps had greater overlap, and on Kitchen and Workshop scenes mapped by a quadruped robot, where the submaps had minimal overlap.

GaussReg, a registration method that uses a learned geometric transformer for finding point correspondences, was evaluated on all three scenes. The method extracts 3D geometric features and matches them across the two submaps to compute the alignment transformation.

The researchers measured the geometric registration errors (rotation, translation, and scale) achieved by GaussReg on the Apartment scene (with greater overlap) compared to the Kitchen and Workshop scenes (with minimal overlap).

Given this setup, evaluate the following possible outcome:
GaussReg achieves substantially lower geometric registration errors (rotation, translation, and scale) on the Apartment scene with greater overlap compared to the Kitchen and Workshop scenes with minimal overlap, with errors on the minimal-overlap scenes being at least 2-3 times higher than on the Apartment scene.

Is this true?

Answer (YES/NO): YES